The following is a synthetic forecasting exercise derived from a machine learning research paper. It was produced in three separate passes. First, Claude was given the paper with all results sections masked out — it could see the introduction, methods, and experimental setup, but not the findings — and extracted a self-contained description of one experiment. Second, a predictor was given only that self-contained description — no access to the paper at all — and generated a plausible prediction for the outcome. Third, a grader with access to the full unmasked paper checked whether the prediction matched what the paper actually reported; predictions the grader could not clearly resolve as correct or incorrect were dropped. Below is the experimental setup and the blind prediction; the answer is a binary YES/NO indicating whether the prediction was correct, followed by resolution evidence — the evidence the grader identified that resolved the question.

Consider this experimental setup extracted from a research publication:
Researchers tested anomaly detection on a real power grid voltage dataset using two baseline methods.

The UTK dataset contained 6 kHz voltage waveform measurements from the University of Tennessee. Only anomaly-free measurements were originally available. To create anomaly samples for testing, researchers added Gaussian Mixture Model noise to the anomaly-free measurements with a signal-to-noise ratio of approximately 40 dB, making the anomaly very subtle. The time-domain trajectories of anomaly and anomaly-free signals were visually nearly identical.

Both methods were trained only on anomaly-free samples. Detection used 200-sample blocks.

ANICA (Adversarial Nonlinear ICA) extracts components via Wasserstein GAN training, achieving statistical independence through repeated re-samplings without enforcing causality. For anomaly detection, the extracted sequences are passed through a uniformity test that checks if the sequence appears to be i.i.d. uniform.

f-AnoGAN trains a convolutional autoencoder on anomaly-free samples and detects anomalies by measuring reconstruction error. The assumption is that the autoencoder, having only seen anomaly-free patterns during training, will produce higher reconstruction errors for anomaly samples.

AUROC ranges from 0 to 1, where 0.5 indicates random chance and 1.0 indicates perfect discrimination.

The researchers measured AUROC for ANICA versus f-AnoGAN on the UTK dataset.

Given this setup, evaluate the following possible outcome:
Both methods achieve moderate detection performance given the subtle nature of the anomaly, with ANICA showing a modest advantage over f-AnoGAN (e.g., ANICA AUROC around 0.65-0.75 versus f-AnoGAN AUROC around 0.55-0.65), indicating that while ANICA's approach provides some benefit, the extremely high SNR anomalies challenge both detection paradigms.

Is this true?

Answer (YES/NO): NO